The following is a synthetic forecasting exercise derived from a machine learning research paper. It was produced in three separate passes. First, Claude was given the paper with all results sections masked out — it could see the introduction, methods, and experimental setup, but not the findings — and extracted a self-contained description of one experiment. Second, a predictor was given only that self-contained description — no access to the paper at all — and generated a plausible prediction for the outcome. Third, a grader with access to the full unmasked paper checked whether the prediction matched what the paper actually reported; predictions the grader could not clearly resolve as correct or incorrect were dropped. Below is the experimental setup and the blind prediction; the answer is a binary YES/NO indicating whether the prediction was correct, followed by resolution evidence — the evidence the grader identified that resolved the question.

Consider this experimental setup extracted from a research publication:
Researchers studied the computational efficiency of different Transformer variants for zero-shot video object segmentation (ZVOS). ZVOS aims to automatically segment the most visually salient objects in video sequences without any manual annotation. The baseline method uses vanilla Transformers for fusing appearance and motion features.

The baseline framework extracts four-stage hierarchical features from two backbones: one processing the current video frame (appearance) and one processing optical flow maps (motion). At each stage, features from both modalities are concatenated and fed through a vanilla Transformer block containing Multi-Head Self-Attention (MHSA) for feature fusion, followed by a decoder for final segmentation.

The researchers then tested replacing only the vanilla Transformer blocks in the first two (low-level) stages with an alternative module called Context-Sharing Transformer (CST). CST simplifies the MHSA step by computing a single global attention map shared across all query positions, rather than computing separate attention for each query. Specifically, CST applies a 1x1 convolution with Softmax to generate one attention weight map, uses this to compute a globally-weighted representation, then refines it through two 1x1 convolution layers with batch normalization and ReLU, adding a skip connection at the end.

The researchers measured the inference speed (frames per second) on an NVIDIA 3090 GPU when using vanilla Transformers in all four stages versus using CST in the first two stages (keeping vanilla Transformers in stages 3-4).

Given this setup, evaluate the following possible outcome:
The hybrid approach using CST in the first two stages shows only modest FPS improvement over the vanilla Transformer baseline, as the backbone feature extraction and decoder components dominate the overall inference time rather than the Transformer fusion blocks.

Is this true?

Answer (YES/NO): NO